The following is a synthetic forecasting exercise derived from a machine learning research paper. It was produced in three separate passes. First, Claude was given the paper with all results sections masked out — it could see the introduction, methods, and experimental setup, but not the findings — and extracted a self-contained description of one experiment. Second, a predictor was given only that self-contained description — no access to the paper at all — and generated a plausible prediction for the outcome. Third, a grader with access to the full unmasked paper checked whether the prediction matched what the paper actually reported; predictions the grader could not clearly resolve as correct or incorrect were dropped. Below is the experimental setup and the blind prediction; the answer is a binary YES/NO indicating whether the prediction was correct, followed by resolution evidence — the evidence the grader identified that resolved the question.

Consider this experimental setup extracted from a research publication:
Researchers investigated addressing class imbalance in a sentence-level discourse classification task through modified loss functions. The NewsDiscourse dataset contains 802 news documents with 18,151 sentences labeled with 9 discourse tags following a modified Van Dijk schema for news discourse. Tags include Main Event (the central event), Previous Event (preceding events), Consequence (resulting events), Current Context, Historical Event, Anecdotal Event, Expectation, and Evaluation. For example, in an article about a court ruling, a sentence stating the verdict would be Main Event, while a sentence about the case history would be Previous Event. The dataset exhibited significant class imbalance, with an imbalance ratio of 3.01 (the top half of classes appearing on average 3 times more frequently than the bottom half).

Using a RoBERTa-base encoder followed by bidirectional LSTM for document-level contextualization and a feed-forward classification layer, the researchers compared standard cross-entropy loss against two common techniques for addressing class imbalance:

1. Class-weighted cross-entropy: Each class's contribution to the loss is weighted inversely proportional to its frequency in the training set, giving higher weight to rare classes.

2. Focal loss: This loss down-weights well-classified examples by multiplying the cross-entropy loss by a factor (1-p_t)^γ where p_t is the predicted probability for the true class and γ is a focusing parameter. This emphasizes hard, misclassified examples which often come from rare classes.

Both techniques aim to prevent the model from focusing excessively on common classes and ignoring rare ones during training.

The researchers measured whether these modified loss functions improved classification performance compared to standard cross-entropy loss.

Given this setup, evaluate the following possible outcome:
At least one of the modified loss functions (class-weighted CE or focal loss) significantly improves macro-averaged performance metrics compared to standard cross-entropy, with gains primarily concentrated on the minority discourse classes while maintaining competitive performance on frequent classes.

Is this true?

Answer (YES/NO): NO